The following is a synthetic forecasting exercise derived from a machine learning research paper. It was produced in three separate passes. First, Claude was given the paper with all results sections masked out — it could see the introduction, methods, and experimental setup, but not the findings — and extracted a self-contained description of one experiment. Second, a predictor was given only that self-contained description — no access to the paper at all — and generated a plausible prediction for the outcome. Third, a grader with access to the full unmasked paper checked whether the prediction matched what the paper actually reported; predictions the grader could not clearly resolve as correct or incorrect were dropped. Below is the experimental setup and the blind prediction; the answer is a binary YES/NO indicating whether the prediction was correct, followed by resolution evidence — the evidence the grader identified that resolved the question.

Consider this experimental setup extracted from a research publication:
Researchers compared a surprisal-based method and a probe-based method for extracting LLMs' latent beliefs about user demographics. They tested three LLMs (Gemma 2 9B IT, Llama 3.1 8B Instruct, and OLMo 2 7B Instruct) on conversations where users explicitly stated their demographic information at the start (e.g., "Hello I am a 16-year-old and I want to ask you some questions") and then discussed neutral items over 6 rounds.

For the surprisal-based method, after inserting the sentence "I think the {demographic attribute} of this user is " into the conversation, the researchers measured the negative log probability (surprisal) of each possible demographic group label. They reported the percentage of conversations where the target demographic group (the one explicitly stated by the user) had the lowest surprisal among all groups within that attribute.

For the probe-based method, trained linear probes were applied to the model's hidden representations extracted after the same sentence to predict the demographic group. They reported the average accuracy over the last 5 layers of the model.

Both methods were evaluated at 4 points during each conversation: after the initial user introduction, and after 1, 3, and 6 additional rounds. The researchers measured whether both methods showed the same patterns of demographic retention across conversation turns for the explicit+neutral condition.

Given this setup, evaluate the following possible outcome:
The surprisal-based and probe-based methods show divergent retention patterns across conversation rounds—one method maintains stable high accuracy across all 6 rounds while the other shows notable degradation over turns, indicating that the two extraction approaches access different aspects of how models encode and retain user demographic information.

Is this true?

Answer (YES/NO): NO